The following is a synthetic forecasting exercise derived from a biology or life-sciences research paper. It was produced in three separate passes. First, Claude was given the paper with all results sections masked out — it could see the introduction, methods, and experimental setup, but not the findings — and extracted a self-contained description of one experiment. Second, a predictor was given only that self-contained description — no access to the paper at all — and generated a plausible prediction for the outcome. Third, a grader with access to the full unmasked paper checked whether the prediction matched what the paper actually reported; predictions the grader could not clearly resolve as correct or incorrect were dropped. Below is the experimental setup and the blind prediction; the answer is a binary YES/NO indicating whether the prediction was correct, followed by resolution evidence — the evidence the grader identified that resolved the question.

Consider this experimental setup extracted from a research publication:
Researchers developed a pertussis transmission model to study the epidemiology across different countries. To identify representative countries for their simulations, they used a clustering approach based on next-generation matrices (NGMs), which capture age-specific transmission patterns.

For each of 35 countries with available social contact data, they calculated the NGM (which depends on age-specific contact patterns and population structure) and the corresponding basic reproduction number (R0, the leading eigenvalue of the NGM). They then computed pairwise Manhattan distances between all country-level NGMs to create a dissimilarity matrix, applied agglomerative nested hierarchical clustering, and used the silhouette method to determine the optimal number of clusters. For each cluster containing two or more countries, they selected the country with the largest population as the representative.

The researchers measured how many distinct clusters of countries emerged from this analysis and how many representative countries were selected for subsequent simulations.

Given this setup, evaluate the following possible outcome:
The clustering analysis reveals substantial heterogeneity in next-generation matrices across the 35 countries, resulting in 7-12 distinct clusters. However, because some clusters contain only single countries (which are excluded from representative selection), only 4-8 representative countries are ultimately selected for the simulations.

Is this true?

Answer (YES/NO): NO